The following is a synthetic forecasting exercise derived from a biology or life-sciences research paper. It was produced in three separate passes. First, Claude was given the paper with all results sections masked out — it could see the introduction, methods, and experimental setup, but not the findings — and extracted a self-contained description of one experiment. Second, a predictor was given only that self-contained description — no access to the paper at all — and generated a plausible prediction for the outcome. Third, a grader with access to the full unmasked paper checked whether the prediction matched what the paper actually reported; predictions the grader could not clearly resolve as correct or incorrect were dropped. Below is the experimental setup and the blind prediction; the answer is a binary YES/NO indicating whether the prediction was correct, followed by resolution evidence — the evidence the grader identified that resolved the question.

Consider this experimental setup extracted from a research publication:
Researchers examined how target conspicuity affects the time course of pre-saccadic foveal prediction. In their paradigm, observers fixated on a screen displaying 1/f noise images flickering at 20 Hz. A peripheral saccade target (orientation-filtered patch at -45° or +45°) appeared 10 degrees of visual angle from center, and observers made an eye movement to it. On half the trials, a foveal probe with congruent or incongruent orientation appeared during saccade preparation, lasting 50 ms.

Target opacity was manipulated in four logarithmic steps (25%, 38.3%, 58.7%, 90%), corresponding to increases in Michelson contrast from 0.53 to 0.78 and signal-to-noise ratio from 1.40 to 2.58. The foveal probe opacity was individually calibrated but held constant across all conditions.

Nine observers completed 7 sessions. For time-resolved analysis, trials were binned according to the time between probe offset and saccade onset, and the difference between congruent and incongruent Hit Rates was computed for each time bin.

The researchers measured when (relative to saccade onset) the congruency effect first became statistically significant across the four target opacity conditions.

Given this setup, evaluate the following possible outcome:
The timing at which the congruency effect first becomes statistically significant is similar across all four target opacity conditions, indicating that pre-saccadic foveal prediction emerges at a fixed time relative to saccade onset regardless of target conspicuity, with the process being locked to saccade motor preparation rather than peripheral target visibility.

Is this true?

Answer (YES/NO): NO